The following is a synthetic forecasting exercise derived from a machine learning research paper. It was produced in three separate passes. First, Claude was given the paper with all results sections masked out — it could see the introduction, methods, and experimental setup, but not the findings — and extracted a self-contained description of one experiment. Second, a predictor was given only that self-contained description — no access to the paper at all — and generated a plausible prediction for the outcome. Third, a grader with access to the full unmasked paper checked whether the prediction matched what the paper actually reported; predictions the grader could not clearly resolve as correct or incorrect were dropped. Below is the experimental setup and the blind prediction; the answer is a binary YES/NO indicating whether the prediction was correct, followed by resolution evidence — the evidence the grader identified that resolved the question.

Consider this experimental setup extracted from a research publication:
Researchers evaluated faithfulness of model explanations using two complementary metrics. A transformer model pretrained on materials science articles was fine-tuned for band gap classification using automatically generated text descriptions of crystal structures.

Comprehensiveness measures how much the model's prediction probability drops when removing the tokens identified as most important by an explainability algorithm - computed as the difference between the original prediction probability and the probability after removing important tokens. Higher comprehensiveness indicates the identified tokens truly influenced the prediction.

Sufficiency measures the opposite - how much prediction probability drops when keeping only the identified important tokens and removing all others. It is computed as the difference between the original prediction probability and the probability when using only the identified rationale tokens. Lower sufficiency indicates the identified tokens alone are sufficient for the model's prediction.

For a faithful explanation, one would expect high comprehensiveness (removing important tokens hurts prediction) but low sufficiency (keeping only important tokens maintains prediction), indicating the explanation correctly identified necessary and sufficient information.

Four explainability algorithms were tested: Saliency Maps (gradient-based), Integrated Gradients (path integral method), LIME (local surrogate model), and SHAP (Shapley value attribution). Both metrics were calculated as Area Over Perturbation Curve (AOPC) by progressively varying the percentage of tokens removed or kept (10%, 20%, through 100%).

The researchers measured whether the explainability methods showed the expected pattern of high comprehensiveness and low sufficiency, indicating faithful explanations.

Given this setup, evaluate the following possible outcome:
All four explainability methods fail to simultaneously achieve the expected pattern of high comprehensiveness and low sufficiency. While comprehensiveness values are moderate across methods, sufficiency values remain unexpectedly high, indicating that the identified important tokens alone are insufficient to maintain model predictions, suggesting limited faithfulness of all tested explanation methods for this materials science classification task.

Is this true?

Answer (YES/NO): NO